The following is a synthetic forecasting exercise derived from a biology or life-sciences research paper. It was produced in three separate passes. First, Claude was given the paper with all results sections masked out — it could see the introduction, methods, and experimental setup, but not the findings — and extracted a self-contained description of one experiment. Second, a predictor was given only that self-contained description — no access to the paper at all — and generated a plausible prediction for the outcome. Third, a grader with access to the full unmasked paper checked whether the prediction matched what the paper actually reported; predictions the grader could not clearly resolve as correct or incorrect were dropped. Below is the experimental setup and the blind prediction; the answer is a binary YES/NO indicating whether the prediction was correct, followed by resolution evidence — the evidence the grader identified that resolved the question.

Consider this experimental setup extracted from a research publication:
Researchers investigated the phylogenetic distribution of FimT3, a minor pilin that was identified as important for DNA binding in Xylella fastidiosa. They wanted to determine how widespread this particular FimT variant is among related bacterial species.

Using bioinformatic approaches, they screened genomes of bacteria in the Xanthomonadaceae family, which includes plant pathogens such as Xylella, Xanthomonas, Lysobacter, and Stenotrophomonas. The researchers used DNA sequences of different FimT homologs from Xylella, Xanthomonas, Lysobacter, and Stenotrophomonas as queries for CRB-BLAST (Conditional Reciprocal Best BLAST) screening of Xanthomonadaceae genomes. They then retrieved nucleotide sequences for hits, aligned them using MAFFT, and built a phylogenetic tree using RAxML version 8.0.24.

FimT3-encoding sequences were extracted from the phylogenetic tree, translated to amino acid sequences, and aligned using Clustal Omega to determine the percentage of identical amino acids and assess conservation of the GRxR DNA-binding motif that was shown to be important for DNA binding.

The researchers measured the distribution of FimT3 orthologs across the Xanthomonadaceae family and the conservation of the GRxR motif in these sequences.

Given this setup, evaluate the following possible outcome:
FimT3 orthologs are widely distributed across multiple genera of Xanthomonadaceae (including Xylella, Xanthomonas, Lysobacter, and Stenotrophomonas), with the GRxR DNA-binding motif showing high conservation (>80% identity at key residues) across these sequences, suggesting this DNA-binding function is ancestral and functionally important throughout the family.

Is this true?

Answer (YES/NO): YES